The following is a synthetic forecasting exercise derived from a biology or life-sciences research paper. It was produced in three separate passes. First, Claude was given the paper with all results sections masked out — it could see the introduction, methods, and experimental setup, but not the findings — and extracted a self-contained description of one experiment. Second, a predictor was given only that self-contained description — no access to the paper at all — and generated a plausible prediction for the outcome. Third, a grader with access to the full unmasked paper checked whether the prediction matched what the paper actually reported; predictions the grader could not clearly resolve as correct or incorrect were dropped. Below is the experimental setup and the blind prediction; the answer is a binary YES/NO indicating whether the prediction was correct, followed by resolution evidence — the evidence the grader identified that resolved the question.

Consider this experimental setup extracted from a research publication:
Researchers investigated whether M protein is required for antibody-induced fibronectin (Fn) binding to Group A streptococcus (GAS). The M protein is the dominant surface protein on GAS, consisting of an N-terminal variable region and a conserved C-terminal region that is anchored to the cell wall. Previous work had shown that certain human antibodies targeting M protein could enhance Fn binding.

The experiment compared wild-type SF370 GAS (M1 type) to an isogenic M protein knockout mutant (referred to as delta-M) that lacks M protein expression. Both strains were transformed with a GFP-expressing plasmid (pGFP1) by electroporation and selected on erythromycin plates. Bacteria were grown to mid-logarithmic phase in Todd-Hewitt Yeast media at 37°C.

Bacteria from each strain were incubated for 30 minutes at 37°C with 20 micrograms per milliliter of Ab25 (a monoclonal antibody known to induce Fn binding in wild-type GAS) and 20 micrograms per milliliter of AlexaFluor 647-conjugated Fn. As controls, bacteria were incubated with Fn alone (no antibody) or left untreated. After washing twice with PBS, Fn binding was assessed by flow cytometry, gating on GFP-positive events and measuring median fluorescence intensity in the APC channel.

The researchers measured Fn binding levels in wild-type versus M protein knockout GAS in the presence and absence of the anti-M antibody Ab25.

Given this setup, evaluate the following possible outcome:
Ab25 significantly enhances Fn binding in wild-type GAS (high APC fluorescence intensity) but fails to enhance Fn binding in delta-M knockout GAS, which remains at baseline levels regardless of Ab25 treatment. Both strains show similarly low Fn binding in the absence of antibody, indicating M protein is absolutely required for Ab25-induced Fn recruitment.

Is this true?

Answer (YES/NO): YES